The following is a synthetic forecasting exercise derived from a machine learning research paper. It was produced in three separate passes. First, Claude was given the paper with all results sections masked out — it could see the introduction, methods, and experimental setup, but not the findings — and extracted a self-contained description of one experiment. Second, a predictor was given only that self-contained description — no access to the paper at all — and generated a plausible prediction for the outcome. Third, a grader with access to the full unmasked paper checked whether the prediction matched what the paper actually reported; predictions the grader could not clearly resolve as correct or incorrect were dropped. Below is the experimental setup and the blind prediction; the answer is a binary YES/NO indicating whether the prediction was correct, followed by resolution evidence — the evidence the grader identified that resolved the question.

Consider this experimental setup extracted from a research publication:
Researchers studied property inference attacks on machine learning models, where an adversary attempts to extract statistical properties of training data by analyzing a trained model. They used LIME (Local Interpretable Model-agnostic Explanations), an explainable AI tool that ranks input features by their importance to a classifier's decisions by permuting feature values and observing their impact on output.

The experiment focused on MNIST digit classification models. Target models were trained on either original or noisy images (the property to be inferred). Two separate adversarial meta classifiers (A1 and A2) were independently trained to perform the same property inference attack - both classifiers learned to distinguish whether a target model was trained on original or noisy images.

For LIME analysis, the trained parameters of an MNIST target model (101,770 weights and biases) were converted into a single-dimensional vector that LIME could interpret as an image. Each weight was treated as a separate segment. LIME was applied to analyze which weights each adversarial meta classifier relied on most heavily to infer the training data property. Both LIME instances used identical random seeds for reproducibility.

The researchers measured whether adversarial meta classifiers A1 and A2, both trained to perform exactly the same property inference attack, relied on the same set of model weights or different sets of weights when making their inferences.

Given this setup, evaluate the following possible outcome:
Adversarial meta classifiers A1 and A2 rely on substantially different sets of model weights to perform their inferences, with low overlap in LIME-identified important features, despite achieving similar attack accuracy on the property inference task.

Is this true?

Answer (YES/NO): YES